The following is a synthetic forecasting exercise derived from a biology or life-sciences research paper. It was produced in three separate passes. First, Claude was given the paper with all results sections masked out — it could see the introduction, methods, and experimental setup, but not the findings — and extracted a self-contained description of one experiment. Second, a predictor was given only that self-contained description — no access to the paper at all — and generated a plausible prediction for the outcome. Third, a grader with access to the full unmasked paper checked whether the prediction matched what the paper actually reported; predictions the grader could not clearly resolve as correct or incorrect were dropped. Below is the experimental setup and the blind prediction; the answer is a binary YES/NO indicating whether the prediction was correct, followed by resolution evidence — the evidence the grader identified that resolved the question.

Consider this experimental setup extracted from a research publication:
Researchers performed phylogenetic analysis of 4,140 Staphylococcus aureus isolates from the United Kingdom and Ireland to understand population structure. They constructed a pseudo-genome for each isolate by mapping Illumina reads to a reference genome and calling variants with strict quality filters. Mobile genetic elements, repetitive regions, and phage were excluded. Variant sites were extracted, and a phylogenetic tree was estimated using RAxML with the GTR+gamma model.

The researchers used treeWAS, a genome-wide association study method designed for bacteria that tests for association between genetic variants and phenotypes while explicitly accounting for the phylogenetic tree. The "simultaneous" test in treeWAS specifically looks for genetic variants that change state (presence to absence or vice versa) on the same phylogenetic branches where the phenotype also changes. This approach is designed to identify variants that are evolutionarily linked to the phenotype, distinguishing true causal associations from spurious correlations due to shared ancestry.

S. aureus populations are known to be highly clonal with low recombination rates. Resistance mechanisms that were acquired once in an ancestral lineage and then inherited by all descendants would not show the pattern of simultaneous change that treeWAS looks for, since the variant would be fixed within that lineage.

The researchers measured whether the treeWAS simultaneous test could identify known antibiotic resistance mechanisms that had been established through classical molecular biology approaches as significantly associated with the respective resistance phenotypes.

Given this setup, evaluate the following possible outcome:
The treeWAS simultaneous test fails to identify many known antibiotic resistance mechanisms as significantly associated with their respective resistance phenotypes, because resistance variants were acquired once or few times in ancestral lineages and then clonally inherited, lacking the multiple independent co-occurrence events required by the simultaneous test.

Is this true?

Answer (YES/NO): NO